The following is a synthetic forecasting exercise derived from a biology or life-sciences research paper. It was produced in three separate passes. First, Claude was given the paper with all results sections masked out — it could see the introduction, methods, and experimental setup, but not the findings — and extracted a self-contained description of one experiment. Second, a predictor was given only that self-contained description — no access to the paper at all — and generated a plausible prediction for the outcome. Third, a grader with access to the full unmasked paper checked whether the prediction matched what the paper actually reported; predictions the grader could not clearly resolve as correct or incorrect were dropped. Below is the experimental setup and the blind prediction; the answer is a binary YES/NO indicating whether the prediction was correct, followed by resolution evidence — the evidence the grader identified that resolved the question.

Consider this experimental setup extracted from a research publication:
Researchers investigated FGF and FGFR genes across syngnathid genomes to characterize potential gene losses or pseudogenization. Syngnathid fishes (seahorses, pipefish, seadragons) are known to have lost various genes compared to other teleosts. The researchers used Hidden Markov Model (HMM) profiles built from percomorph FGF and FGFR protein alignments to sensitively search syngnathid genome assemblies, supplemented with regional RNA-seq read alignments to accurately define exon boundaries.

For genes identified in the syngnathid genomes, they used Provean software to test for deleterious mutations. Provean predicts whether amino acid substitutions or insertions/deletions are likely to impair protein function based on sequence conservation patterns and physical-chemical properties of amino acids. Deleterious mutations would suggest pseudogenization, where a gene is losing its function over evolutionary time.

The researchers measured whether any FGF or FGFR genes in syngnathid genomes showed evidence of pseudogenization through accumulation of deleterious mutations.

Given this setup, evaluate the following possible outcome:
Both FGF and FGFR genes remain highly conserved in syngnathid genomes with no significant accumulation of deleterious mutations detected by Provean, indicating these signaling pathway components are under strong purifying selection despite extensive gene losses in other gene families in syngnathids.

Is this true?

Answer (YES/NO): NO